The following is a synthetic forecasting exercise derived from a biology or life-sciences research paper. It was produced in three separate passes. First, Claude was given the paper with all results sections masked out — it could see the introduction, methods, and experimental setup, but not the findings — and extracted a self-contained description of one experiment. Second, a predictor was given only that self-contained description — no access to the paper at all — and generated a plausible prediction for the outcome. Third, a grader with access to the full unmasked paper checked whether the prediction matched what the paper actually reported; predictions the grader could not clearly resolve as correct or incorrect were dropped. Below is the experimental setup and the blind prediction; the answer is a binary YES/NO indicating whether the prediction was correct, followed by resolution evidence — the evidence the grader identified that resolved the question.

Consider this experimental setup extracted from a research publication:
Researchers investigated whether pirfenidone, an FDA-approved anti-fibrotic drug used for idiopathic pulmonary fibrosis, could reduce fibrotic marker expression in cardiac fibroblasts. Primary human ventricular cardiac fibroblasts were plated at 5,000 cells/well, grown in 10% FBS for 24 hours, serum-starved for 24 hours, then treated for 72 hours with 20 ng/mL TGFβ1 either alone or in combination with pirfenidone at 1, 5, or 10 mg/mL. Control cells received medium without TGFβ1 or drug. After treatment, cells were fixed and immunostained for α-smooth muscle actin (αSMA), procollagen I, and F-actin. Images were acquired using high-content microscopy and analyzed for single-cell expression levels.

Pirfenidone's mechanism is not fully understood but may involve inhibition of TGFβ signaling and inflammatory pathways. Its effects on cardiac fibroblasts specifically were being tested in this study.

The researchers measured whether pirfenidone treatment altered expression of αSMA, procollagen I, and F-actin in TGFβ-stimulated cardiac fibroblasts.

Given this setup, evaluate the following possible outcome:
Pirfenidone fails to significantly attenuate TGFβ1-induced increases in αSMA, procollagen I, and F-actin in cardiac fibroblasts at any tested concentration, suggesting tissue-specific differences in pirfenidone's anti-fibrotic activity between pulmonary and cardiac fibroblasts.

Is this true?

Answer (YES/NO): NO